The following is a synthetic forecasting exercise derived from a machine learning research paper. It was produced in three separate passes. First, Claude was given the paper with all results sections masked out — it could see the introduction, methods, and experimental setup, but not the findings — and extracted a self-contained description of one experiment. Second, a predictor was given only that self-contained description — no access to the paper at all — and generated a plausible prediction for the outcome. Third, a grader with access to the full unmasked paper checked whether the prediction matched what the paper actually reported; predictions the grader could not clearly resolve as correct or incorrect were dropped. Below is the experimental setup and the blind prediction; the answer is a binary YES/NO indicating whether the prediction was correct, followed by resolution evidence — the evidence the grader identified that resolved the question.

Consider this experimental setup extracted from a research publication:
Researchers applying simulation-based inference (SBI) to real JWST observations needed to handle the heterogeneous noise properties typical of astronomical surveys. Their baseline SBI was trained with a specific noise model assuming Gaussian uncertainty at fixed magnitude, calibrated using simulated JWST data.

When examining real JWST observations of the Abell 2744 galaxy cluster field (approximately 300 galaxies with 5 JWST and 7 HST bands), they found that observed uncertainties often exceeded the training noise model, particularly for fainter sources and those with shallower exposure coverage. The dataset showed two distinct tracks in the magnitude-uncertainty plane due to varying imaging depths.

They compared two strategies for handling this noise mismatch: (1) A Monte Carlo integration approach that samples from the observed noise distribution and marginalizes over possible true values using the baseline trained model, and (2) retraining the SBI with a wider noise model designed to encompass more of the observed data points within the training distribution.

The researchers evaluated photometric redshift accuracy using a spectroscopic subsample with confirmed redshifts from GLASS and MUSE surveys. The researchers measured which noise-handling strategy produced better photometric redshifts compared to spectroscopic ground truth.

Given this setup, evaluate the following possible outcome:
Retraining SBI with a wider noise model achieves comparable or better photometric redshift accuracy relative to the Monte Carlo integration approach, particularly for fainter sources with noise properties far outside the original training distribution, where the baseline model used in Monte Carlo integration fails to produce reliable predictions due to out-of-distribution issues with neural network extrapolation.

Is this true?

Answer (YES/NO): NO